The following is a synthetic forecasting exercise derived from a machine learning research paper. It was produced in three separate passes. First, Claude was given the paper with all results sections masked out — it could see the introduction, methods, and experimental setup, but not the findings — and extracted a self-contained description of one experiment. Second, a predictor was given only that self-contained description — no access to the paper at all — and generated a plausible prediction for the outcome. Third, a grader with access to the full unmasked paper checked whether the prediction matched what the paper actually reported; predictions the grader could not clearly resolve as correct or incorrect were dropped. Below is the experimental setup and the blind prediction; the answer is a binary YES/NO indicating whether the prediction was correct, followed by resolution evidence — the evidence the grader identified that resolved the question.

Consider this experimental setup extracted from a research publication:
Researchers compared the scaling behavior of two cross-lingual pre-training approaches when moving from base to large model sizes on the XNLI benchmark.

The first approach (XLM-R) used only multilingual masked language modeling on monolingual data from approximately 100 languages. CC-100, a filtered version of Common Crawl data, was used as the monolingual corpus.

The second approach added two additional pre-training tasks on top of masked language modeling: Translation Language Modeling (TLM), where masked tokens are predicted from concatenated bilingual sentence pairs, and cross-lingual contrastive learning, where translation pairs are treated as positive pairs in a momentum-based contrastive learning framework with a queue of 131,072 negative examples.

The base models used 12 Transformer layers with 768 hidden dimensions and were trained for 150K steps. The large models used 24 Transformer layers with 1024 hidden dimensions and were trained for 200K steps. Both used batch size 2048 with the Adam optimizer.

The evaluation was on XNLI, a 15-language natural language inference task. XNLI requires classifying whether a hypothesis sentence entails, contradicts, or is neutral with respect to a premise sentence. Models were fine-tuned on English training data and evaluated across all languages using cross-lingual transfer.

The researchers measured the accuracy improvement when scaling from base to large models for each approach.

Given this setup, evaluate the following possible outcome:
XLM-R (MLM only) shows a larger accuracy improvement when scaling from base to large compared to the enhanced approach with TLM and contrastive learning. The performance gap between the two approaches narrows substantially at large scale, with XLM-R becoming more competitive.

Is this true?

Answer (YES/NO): NO